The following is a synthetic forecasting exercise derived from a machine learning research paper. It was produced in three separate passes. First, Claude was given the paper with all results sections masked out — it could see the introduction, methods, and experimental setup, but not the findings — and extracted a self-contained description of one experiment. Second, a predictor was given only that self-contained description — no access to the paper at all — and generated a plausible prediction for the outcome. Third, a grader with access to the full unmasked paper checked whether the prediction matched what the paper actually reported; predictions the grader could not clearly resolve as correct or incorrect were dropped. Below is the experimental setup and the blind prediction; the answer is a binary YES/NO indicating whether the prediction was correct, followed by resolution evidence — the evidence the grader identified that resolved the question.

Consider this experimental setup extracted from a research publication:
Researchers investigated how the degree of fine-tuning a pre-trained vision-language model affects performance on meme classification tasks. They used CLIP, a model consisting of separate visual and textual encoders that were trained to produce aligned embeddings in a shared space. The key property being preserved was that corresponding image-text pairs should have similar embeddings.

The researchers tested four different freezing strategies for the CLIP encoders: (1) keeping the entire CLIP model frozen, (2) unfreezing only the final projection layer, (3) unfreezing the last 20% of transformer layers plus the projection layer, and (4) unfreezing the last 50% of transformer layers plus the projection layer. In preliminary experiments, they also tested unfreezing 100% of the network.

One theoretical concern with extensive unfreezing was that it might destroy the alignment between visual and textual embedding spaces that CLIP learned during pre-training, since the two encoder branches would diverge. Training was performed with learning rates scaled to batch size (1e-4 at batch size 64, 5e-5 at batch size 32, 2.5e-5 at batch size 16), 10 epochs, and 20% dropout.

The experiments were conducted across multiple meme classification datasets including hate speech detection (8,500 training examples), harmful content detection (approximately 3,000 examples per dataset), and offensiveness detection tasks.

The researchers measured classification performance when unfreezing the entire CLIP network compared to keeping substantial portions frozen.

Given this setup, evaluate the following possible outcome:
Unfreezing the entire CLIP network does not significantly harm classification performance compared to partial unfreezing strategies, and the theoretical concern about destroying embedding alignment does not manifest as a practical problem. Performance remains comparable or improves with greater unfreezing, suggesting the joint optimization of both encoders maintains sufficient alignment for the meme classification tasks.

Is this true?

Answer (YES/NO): NO